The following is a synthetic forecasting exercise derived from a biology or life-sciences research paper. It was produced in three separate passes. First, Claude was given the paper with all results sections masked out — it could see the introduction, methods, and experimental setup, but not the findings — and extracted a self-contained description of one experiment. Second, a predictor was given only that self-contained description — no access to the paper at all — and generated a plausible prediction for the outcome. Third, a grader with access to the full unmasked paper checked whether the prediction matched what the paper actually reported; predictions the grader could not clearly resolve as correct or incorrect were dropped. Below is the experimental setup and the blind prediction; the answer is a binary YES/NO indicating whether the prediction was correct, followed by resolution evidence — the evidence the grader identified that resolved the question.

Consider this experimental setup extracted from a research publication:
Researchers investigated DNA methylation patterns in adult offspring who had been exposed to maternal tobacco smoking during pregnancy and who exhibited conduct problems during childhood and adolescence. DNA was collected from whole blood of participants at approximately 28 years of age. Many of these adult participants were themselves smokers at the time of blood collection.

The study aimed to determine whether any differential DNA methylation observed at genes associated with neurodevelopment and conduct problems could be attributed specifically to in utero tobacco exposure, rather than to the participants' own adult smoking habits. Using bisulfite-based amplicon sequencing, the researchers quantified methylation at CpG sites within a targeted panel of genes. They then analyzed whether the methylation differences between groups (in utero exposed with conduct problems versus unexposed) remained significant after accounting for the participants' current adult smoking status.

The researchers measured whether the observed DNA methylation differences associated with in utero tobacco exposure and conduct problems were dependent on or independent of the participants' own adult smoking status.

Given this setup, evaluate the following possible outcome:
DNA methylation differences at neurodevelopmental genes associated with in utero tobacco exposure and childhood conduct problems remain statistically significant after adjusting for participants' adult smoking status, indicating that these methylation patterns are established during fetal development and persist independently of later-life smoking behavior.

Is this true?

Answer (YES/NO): YES